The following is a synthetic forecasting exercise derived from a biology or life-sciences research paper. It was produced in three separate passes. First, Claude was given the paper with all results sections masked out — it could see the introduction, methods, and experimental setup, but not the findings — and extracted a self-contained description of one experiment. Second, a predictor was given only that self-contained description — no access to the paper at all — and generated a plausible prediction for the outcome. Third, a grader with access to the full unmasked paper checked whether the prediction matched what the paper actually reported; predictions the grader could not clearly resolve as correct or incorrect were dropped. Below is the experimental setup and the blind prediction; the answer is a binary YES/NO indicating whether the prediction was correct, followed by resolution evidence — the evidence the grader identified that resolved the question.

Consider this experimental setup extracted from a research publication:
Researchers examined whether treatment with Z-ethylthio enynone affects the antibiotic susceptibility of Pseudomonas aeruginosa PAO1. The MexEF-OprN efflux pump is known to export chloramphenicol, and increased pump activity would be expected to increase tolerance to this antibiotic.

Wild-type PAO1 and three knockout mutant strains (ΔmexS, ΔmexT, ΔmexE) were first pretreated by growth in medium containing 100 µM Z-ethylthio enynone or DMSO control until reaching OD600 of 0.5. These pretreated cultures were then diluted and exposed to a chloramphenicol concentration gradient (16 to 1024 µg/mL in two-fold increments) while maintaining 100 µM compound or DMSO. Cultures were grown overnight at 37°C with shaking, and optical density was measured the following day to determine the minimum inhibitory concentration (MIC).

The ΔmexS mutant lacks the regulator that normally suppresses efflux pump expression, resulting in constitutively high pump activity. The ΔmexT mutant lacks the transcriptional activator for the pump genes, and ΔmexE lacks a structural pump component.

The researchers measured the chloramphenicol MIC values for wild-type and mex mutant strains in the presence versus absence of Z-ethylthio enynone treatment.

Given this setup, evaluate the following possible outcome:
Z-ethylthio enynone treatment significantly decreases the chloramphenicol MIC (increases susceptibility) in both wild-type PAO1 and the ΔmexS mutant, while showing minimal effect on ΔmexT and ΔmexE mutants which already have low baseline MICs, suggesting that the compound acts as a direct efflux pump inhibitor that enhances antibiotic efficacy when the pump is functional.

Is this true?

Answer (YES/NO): NO